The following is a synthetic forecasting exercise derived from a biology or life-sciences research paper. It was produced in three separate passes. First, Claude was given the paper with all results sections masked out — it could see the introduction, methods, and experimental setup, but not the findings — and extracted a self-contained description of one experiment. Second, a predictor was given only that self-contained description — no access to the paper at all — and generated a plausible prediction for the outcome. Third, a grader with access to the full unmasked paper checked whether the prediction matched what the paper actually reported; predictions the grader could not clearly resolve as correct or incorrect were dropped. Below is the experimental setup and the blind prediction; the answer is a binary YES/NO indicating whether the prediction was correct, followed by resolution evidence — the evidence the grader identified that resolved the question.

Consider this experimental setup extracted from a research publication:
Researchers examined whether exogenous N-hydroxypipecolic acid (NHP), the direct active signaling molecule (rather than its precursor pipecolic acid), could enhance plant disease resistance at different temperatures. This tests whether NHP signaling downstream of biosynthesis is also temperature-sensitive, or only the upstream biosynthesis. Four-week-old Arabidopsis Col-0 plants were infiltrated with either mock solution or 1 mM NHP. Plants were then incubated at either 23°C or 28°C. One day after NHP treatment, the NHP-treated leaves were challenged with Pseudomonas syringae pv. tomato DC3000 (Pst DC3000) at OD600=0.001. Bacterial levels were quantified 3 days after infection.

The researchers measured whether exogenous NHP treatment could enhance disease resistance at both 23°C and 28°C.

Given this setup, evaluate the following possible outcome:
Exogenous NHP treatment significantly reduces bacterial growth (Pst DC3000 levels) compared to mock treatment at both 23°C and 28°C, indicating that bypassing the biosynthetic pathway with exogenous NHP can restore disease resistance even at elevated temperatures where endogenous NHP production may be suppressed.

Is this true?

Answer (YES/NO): YES